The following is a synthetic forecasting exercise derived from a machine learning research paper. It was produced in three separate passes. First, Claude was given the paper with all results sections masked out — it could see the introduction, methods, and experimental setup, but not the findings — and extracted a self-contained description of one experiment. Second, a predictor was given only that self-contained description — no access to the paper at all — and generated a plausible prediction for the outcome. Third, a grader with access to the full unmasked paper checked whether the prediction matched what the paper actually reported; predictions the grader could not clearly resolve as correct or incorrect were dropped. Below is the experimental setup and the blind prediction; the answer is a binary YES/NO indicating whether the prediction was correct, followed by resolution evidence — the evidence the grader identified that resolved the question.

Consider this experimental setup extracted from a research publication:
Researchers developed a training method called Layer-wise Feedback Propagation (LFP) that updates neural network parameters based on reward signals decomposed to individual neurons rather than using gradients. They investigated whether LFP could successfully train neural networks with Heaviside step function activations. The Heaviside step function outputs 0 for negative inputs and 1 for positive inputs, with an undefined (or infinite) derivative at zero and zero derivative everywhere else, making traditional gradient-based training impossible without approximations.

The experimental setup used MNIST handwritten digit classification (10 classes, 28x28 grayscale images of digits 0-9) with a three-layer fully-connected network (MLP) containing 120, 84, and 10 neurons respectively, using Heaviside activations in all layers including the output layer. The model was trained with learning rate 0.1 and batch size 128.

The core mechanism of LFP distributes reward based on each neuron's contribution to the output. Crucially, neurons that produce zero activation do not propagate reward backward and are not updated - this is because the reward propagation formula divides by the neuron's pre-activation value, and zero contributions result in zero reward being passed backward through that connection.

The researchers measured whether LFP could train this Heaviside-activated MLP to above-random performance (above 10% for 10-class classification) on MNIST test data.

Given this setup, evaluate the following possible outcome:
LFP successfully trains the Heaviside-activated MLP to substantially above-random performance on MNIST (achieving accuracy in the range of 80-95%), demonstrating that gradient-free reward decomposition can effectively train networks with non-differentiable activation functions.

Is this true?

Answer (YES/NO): NO